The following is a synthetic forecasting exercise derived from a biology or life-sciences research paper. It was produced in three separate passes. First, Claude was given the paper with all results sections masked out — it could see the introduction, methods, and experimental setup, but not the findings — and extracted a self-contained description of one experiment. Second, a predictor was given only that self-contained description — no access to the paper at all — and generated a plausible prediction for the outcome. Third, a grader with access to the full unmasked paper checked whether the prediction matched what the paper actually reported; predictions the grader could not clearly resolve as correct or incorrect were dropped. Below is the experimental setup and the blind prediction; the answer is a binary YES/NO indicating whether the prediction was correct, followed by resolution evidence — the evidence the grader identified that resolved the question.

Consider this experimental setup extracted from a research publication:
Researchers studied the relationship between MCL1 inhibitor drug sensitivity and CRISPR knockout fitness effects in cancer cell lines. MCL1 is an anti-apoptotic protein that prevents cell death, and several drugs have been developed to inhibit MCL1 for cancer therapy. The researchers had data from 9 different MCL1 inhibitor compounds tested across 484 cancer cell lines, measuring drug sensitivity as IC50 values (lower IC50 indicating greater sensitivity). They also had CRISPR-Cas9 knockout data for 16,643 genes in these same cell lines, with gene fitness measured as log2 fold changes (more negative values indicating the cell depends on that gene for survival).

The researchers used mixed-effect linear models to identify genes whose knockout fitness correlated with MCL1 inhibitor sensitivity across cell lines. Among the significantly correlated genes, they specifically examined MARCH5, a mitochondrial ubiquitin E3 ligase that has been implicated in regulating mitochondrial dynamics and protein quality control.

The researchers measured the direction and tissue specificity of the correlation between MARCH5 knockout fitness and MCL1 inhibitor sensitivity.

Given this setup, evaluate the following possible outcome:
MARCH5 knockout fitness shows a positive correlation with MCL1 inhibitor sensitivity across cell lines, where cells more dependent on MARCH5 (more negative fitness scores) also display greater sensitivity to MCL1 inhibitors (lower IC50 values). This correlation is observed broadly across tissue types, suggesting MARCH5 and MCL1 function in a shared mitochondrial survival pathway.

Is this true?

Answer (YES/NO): NO